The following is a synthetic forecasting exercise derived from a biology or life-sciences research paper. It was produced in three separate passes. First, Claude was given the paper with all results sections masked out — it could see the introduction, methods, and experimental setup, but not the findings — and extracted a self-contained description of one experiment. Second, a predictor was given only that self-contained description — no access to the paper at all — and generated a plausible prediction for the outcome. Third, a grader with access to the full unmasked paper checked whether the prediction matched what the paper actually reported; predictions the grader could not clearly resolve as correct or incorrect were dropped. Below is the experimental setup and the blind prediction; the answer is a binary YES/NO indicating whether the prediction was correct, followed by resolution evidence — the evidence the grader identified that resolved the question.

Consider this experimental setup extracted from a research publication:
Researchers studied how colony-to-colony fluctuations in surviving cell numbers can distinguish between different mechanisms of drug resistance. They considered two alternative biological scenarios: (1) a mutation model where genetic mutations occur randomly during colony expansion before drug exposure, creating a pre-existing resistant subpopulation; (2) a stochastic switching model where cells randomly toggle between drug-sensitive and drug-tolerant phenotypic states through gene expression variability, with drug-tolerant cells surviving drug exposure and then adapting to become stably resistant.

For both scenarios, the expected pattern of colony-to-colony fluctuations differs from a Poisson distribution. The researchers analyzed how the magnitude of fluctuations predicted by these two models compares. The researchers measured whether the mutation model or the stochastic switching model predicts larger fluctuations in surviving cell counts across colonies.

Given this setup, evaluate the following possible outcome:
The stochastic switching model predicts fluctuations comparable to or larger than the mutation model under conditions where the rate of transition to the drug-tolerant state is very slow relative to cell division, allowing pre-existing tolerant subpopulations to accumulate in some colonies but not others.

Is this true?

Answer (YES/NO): NO